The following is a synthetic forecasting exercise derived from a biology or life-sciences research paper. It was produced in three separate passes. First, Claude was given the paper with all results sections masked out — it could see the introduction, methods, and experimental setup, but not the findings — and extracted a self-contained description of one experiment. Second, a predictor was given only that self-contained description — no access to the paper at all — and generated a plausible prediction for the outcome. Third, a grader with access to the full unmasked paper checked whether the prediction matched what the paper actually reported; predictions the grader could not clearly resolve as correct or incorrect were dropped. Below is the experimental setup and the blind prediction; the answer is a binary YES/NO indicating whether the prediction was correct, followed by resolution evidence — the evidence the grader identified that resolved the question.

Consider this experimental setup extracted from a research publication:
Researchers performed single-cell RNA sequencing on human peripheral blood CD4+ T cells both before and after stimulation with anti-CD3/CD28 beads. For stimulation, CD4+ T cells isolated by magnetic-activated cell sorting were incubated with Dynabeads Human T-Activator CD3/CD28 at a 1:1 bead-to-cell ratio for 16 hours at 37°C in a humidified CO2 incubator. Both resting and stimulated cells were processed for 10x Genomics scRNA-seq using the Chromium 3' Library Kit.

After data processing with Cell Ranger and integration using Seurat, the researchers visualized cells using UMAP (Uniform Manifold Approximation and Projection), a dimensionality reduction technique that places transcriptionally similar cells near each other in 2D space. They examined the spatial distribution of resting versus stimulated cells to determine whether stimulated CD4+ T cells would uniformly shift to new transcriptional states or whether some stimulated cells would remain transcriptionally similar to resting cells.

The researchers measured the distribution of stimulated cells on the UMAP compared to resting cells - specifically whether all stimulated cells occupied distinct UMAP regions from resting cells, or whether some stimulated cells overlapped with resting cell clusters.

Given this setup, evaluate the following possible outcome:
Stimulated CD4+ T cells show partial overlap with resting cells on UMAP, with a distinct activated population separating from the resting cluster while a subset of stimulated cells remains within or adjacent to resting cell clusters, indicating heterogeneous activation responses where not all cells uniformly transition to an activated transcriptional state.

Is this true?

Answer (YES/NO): YES